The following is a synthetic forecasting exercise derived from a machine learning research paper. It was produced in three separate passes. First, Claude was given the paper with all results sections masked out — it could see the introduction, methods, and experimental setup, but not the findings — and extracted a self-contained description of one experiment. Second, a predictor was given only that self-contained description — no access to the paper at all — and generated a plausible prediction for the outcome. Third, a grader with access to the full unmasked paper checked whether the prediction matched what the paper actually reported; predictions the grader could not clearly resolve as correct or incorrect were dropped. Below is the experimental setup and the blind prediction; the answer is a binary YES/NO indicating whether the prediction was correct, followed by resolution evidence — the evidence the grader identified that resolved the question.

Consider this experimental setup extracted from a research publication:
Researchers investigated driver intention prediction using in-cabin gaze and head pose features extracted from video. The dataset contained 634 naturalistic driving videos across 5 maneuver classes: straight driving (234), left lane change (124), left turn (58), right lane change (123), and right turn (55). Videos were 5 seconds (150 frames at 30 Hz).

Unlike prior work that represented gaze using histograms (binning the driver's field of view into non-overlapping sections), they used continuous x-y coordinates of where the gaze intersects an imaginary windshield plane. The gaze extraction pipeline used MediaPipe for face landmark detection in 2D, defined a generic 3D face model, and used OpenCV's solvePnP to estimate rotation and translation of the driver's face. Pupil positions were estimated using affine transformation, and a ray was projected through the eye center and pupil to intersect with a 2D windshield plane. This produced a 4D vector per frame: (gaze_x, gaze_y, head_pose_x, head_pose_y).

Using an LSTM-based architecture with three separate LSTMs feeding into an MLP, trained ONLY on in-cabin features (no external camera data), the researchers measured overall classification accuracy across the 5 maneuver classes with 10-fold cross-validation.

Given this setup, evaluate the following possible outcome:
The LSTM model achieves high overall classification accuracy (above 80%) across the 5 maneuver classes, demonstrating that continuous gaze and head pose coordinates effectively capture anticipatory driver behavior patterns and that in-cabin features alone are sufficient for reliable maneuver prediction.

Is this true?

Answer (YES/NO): NO